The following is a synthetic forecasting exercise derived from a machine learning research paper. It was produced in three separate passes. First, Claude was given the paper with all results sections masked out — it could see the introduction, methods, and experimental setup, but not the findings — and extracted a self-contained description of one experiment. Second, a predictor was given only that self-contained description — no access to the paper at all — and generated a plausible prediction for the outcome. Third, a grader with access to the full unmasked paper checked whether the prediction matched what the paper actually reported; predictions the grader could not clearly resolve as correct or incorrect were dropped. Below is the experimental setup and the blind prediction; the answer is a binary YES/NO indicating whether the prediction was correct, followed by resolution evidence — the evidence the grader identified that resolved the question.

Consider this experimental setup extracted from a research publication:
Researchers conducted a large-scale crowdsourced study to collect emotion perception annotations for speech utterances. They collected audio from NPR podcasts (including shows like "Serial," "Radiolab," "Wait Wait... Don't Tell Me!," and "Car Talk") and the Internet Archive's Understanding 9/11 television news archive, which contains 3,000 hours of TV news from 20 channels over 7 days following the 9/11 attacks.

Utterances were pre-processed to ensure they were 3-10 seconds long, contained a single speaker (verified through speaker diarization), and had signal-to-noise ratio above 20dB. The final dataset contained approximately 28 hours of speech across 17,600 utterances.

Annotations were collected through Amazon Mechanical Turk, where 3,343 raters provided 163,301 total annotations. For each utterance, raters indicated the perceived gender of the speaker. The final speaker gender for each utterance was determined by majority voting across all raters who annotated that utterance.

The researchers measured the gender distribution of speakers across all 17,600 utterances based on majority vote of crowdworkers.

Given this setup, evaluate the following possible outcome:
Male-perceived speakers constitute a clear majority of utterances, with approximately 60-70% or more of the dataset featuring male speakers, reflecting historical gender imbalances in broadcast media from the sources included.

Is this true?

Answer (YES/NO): YES